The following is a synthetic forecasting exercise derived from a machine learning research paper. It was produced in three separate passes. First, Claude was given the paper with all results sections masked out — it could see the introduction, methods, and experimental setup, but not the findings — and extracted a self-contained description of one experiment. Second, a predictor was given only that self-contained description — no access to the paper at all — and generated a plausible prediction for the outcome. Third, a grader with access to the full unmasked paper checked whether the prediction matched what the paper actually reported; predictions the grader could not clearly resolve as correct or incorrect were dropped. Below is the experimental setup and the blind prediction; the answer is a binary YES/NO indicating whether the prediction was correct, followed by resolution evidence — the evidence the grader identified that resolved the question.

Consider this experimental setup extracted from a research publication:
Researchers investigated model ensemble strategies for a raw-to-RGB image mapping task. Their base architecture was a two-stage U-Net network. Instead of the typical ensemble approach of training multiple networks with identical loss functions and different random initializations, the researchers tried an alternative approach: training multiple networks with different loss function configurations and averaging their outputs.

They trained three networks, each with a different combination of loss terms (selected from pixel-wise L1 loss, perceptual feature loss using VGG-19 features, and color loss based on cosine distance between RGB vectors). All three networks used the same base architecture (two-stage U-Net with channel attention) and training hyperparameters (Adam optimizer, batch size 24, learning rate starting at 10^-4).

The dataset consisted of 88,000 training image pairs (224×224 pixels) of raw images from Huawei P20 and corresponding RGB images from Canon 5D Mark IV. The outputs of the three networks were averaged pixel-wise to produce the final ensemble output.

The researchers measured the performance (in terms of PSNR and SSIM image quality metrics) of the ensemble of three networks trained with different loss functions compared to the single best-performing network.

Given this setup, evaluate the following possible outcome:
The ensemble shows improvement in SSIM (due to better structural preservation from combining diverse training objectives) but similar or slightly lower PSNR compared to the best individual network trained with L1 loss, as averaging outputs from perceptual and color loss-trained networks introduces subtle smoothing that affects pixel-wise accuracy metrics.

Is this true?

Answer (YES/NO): NO